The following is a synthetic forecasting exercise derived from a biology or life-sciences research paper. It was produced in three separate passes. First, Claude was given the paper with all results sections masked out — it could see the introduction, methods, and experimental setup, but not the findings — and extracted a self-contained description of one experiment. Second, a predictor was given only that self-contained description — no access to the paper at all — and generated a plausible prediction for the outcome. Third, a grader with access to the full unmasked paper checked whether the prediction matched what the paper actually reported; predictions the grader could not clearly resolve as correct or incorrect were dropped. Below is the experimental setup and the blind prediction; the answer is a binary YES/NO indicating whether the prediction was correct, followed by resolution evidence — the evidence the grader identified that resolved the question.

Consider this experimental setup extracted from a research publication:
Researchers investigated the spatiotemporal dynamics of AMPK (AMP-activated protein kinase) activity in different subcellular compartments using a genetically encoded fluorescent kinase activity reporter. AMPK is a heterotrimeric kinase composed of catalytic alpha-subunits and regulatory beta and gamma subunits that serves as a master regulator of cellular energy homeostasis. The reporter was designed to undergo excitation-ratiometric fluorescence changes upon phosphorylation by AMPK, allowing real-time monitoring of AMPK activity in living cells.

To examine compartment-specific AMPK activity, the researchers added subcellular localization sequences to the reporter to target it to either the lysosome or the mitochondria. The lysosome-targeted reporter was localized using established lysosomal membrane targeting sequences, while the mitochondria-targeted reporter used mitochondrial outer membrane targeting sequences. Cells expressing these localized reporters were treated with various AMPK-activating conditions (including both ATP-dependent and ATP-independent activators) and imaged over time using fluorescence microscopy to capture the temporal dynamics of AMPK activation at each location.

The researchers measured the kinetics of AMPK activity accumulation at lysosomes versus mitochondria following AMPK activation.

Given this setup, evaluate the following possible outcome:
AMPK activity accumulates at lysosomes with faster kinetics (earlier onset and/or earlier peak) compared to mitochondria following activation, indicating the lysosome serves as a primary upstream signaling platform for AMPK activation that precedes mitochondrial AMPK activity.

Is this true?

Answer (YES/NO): YES